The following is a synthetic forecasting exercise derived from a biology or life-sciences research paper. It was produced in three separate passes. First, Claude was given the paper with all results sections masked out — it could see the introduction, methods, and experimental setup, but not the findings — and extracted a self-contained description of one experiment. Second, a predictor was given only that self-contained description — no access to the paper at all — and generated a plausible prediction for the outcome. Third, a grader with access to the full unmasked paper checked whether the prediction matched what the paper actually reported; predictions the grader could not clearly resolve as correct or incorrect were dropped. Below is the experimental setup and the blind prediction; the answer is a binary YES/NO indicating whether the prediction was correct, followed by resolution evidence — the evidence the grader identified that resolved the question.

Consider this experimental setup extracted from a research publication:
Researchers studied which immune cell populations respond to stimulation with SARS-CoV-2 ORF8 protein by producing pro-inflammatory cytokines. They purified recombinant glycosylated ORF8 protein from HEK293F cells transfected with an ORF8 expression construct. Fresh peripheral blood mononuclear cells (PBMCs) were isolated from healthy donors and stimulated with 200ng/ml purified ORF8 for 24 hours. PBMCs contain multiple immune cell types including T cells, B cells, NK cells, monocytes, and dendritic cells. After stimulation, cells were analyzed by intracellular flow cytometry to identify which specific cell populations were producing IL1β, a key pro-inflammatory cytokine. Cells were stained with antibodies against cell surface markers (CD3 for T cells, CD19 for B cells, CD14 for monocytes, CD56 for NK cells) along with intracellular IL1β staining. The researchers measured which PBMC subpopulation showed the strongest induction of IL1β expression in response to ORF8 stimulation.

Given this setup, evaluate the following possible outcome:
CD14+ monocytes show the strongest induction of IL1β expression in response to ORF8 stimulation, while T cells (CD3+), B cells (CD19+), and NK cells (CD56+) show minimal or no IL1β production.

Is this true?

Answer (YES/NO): YES